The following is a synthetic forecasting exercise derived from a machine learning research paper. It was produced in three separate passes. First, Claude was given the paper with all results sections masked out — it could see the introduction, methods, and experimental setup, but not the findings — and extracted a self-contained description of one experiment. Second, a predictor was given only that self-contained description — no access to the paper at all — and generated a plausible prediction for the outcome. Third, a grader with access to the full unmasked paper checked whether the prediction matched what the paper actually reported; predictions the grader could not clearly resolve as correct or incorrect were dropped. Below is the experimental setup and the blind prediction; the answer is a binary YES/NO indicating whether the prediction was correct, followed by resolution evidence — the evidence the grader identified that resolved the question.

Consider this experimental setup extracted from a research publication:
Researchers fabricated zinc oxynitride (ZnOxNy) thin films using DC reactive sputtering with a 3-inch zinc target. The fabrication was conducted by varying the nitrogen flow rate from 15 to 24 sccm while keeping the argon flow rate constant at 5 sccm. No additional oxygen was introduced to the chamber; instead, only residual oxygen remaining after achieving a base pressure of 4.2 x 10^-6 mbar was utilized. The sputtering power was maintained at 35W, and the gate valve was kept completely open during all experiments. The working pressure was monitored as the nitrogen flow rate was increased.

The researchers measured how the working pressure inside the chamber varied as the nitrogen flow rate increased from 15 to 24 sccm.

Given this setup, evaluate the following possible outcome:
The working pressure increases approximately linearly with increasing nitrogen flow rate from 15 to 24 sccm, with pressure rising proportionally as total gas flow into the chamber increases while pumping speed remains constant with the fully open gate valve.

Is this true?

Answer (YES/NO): NO